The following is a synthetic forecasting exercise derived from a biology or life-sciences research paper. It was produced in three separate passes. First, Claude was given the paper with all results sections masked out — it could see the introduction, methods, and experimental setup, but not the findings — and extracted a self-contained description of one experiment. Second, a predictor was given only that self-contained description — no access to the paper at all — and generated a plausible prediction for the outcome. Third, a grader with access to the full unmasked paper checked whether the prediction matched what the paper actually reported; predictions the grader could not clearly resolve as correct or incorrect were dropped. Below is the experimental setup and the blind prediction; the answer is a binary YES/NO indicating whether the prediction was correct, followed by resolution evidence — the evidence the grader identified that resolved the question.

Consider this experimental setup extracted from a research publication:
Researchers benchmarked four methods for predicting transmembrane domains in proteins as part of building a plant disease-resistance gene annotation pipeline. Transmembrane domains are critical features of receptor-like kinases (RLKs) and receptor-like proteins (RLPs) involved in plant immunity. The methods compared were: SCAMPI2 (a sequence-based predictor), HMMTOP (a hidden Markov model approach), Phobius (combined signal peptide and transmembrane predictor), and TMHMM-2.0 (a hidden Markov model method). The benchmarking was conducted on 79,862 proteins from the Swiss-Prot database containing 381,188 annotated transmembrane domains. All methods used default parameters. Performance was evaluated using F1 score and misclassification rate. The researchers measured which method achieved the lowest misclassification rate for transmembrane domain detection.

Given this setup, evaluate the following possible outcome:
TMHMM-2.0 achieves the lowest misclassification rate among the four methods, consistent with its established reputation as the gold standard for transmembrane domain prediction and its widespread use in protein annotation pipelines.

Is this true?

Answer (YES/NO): NO